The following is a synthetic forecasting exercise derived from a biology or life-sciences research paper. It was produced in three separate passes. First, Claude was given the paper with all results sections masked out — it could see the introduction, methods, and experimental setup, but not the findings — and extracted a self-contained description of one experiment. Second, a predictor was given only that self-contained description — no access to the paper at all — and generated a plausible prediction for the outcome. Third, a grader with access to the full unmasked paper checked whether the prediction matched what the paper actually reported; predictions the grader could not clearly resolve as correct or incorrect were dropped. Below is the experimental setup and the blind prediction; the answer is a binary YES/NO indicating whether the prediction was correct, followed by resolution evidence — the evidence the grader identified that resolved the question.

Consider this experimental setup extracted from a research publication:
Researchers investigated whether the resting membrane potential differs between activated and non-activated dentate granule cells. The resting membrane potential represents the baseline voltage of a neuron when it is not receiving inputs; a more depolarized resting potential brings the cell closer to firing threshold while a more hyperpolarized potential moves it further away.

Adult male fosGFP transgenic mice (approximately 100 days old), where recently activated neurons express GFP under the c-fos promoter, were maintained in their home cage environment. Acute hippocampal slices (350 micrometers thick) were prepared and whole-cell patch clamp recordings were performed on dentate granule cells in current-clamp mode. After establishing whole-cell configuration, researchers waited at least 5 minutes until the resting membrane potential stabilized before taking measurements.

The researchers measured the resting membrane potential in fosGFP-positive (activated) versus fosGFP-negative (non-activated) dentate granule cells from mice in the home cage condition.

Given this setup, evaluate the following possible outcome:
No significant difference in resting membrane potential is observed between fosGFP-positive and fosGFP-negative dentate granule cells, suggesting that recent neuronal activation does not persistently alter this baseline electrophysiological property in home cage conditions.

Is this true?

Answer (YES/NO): YES